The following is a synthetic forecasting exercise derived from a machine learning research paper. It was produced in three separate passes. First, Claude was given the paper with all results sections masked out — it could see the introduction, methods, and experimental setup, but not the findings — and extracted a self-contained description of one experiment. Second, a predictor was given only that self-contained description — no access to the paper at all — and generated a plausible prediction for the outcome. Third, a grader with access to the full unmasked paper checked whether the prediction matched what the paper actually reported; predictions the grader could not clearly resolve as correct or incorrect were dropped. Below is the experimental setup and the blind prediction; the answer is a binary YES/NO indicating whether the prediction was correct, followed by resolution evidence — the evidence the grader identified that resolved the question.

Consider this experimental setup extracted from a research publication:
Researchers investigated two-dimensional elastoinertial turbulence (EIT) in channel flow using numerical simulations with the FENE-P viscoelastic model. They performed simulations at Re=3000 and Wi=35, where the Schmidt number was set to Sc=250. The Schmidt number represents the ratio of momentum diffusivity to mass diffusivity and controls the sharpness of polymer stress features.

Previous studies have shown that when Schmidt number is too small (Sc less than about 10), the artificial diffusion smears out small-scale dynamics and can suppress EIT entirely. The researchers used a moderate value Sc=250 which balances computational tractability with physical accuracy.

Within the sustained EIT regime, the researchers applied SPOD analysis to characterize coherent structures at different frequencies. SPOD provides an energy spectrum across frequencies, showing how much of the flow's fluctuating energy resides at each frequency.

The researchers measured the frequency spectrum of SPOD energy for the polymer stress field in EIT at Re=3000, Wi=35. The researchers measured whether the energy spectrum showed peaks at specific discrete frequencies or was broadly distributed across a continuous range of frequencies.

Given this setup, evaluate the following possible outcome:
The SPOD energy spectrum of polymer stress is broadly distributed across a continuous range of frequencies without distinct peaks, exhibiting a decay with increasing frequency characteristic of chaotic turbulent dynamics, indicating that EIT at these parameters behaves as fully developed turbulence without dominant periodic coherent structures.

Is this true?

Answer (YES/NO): NO